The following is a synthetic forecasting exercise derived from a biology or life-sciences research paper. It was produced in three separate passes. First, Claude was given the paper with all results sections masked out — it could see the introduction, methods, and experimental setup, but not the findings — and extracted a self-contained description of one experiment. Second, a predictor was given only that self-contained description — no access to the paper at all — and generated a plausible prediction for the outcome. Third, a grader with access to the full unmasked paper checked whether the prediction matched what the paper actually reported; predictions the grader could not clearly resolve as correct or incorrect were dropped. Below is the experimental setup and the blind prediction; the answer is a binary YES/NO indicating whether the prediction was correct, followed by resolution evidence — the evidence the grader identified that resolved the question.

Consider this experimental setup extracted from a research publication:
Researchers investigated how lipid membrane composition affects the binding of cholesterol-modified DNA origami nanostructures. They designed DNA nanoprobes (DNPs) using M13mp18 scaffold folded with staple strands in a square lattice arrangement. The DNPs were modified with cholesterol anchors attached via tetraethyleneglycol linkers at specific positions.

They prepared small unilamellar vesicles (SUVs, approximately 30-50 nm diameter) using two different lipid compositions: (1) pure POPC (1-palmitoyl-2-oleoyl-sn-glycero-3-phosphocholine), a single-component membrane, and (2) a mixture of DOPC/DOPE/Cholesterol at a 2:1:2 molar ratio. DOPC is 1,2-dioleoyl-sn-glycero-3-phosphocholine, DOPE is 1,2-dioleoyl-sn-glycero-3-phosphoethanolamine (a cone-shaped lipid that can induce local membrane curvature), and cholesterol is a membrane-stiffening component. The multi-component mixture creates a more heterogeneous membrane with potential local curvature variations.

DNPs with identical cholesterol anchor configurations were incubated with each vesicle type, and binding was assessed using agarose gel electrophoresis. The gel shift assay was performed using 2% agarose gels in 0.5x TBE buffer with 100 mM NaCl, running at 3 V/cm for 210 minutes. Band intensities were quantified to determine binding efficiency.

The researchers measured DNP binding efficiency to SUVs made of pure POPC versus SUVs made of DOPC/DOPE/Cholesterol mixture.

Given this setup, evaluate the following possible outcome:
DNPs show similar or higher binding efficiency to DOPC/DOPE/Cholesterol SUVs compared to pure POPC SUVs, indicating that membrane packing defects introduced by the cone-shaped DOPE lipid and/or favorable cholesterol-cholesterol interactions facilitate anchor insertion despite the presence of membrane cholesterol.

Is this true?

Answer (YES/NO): YES